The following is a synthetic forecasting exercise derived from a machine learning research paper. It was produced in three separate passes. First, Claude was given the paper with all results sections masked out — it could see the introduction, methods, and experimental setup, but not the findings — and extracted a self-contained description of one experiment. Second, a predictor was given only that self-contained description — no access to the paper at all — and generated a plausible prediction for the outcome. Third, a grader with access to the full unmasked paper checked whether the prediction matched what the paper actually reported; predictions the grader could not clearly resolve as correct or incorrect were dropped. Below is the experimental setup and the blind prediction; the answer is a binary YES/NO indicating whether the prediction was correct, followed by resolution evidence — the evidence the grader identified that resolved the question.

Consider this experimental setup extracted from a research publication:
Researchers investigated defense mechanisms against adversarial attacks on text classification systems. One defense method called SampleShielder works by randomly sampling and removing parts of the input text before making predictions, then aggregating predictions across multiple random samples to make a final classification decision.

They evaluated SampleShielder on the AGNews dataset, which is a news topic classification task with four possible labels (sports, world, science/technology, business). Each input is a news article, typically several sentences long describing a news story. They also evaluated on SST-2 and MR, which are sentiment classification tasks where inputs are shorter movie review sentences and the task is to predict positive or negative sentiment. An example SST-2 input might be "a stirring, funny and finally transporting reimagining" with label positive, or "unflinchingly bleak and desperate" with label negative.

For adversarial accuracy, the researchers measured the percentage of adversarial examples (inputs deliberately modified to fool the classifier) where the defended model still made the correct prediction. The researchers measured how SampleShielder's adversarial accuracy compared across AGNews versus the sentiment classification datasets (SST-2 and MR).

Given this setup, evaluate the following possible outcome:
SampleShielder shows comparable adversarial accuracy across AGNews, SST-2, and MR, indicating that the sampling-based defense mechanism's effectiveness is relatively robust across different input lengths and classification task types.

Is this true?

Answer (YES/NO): NO